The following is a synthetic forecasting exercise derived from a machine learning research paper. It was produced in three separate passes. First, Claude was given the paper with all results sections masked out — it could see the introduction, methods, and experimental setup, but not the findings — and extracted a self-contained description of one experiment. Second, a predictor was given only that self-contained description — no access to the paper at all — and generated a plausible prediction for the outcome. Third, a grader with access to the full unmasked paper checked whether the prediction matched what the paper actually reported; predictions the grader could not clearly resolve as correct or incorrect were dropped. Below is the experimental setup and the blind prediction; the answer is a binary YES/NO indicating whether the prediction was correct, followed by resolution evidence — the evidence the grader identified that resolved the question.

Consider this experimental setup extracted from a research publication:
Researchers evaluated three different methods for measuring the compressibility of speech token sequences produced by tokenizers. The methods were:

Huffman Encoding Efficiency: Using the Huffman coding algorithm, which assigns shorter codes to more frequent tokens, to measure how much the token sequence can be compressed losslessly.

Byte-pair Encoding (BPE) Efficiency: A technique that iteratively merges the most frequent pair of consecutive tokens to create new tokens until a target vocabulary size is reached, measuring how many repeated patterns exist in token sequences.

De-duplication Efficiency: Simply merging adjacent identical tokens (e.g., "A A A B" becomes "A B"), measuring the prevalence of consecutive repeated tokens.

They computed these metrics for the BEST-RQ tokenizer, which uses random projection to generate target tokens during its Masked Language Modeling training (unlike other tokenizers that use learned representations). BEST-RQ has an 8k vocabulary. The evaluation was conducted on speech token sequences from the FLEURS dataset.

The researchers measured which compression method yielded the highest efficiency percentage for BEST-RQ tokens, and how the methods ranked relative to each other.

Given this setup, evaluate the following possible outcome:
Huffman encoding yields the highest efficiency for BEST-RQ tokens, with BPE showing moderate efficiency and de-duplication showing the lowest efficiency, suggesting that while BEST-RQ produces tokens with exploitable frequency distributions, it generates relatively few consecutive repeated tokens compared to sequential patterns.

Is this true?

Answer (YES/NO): NO